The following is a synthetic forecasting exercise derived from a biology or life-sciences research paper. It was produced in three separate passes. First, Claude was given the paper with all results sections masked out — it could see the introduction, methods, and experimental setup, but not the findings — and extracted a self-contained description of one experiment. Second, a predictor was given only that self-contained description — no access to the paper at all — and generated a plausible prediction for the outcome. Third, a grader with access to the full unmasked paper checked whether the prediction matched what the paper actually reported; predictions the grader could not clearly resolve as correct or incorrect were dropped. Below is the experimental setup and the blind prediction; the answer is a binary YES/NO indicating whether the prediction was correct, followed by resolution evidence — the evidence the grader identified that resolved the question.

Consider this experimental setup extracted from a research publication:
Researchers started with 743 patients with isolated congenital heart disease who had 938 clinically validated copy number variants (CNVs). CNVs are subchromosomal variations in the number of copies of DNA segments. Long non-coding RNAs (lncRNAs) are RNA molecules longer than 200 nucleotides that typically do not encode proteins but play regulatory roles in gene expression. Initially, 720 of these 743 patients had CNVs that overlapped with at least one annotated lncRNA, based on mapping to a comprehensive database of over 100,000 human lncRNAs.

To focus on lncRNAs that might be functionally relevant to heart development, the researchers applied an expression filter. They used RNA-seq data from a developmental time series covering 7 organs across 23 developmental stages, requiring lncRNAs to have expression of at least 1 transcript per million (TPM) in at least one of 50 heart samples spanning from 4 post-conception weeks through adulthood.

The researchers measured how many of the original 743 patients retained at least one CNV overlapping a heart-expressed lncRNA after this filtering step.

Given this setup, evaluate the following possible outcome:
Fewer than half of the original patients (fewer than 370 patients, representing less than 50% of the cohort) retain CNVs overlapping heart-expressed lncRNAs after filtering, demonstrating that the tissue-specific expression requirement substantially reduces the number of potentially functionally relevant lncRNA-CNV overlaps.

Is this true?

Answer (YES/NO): NO